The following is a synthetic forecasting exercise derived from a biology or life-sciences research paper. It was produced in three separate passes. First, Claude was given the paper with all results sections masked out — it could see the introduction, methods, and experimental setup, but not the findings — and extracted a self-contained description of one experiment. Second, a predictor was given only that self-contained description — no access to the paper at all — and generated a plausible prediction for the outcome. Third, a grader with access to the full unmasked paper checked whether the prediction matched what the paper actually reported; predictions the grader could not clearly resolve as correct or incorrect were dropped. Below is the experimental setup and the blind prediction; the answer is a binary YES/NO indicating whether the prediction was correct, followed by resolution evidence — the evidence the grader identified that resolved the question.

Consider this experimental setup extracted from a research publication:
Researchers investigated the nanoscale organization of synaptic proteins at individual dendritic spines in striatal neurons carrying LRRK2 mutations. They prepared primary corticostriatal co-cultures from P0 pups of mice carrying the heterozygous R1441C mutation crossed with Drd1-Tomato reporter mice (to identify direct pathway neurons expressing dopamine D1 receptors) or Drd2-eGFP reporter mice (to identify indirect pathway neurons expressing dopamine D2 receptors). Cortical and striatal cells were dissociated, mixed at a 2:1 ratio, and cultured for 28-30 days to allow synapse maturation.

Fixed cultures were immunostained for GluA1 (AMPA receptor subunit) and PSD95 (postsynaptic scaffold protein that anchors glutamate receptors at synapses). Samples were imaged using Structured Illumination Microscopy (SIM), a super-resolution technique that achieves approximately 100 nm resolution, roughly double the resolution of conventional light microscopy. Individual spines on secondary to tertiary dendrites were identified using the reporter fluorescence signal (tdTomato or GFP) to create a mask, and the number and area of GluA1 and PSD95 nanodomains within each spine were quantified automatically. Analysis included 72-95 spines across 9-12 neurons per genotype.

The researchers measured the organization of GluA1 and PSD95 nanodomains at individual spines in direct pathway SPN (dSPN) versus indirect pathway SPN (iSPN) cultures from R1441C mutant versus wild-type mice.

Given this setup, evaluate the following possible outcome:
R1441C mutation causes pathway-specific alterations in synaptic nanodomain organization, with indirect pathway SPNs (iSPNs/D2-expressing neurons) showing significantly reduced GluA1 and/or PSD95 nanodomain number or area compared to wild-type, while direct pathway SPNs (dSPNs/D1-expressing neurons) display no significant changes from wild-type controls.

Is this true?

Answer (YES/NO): NO